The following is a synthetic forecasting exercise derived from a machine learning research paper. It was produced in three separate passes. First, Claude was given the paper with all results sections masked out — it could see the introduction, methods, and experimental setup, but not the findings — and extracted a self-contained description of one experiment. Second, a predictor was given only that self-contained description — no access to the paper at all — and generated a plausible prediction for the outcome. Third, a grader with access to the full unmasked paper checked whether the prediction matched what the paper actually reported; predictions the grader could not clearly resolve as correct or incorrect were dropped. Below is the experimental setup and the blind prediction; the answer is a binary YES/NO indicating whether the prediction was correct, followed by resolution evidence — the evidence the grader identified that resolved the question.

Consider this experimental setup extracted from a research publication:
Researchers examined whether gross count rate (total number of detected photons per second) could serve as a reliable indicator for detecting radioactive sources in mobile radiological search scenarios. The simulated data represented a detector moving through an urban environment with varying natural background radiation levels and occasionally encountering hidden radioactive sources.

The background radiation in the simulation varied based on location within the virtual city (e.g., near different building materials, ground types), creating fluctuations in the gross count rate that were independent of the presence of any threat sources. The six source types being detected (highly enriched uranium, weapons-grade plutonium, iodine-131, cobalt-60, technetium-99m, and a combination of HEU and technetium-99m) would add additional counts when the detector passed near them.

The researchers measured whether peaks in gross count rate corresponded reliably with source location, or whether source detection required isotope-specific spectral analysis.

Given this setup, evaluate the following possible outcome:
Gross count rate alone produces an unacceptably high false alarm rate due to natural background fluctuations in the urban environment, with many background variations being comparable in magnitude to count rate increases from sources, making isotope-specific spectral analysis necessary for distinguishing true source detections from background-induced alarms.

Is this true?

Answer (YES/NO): YES